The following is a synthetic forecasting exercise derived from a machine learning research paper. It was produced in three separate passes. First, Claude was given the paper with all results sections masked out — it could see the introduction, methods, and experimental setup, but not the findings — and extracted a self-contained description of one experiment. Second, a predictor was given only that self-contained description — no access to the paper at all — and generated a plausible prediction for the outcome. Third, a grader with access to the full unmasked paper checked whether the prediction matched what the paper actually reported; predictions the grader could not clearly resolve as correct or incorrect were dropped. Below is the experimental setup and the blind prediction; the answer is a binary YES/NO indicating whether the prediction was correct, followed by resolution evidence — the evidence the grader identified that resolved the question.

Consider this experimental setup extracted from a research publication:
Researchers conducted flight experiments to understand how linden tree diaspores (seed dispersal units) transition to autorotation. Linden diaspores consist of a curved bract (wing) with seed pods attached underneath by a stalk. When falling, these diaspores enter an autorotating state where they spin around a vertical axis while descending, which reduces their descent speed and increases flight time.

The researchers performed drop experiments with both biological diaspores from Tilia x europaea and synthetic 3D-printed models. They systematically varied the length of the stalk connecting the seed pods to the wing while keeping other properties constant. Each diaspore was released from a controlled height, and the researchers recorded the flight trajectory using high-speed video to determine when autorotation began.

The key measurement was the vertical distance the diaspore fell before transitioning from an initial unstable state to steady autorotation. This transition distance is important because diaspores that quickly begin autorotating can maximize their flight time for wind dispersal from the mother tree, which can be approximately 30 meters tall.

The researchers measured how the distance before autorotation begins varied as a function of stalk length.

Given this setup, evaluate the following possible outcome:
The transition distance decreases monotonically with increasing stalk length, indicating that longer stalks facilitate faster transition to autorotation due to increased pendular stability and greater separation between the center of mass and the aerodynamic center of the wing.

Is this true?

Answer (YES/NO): YES